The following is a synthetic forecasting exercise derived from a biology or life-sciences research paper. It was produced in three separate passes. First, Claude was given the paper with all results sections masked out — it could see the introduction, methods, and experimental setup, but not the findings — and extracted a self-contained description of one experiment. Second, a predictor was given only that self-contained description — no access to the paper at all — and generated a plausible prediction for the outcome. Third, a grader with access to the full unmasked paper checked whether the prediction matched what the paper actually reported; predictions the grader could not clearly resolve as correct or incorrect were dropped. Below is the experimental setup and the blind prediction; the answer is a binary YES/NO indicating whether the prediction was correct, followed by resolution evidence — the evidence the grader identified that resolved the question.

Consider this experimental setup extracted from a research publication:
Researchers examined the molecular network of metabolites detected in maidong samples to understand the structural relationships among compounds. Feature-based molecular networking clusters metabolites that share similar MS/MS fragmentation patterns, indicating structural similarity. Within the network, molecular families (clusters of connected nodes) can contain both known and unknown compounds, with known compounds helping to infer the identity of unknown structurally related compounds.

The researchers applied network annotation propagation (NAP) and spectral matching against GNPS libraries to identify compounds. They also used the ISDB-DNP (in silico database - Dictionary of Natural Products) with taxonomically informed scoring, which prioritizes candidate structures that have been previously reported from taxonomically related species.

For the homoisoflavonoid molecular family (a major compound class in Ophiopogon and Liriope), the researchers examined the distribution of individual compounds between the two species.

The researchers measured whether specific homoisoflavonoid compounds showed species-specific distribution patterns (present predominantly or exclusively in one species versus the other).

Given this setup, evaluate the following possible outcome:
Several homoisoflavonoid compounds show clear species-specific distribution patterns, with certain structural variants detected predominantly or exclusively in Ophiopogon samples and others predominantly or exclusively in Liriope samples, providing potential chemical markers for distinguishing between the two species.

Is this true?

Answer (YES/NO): NO